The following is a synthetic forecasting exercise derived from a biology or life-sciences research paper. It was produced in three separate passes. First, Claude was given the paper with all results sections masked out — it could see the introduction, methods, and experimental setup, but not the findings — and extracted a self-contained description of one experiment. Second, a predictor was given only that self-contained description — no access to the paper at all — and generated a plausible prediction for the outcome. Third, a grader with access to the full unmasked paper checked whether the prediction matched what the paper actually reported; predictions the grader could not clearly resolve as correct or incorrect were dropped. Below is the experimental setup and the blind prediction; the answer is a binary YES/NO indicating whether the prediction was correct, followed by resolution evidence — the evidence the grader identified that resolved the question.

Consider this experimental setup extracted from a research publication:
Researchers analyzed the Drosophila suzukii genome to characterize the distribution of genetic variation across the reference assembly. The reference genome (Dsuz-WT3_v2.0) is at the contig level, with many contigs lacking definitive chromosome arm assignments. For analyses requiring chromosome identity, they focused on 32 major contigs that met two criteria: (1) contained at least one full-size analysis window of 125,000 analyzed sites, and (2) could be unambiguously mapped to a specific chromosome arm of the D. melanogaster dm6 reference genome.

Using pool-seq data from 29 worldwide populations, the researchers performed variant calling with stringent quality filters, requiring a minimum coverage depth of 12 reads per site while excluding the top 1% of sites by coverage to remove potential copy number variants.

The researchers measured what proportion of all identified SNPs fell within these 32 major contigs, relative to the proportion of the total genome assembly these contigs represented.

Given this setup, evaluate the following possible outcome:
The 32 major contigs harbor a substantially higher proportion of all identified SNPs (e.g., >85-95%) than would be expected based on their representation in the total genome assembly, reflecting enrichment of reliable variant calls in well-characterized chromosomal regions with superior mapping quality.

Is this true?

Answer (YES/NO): NO